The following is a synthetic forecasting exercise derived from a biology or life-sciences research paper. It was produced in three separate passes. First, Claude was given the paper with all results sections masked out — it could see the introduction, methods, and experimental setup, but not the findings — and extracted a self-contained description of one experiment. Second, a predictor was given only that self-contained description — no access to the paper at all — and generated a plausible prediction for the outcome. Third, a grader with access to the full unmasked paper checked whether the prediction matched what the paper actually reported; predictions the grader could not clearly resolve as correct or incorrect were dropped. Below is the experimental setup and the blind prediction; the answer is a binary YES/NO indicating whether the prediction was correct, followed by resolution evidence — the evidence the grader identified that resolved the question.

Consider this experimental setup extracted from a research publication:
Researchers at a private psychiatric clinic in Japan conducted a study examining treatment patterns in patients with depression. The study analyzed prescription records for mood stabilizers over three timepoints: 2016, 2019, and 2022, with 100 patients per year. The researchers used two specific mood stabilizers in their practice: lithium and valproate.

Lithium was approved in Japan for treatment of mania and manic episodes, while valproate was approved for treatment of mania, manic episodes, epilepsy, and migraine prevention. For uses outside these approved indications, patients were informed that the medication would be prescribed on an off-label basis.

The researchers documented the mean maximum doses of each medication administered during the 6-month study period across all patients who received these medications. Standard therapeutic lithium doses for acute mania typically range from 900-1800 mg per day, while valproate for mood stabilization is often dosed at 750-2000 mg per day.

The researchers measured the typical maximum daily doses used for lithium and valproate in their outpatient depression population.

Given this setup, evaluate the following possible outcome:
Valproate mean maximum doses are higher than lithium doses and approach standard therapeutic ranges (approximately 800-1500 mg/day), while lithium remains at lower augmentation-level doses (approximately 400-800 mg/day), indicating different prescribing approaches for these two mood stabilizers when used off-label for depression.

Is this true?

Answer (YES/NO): NO